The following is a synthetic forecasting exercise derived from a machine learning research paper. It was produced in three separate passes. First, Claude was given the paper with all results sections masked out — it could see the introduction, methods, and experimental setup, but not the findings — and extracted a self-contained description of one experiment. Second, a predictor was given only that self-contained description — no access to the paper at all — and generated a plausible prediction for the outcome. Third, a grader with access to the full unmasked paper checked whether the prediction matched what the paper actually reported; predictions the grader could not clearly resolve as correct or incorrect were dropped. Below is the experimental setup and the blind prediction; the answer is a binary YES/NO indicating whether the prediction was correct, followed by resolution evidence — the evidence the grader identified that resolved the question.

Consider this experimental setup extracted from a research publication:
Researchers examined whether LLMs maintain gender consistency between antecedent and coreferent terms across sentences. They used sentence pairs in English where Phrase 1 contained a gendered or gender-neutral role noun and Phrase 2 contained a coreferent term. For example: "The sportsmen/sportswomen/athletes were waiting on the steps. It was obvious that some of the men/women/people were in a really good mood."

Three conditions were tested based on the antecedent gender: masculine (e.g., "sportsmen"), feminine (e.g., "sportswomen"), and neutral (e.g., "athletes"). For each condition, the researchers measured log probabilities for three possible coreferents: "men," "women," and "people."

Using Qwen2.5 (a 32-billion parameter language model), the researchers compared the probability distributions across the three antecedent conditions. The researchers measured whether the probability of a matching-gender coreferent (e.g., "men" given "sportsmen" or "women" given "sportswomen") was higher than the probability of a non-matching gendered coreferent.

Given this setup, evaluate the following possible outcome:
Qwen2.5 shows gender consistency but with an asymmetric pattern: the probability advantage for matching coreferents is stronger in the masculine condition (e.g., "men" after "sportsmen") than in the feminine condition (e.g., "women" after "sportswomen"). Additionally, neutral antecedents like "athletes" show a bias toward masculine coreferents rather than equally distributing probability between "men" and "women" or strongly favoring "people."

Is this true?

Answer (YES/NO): YES